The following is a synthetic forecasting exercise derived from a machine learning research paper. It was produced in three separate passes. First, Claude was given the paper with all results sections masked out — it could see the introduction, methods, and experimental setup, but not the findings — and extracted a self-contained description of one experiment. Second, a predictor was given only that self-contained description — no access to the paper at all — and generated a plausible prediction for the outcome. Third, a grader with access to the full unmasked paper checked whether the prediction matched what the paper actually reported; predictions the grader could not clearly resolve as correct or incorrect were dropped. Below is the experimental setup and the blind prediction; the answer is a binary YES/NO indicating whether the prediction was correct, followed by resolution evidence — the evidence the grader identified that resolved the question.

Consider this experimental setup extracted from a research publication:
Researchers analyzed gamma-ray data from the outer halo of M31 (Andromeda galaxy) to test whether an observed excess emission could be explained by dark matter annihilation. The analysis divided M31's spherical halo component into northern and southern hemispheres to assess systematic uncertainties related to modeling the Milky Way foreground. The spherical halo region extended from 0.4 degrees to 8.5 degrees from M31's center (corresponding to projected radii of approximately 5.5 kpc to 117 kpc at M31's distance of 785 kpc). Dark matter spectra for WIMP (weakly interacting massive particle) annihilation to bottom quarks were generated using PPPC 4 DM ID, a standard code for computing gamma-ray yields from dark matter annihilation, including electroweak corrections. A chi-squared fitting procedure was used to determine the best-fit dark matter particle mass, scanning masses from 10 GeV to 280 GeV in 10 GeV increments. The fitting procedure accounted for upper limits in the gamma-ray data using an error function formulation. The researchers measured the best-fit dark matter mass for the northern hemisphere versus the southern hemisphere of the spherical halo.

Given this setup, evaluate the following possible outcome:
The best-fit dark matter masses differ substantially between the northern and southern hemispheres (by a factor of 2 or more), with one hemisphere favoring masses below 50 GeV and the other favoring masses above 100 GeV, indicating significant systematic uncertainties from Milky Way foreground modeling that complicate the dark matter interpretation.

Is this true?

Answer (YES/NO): NO